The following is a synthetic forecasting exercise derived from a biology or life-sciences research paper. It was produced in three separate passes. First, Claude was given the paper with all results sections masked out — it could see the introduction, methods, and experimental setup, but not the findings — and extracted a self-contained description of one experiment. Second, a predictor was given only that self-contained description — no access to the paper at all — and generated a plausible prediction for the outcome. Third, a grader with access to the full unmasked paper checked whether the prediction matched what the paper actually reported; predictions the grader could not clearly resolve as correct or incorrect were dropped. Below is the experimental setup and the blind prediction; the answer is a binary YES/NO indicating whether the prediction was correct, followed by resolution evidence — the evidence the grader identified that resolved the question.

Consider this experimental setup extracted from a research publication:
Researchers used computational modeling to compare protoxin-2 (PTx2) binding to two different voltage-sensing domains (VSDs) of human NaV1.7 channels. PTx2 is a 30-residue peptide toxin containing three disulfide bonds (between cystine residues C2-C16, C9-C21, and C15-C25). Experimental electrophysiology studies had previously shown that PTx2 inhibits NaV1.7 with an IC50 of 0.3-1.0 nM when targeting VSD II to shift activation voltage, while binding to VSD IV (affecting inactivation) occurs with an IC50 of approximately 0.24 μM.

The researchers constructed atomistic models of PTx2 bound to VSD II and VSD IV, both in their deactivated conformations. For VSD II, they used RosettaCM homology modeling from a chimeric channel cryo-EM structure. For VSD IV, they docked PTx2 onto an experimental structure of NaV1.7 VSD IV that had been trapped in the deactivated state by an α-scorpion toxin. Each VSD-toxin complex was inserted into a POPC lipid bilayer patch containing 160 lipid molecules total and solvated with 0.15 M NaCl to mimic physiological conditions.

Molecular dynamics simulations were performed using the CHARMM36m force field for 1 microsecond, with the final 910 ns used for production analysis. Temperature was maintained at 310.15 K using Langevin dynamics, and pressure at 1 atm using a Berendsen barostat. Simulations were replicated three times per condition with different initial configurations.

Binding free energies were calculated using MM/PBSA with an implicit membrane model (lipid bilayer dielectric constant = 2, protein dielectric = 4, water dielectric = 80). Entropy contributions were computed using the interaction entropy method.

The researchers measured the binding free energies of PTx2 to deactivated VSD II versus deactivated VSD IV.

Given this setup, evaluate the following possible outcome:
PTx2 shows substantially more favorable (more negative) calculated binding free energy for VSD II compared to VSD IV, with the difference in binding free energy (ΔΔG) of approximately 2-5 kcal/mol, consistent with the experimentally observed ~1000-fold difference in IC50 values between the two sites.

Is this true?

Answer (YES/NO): NO